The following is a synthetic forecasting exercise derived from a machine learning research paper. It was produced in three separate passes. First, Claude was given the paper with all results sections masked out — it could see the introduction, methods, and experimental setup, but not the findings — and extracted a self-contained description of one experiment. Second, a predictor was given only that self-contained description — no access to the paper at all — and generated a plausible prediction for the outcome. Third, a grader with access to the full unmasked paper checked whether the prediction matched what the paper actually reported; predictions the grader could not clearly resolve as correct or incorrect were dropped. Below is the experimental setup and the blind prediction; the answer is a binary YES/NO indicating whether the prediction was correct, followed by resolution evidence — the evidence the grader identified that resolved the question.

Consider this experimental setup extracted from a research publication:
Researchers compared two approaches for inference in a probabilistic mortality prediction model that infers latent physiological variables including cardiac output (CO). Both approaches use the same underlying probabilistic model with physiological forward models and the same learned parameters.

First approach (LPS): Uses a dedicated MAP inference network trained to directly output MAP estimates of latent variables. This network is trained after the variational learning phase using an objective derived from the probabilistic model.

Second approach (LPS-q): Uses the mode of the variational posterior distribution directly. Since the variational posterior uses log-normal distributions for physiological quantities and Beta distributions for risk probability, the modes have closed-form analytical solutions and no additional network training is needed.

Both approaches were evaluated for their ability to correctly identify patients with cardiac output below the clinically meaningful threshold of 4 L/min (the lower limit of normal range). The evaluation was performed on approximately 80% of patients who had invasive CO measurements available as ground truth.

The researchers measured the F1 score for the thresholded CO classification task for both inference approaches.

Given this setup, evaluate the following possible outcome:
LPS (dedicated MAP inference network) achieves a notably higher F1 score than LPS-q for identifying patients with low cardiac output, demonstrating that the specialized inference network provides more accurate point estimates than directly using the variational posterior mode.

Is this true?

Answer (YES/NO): YES